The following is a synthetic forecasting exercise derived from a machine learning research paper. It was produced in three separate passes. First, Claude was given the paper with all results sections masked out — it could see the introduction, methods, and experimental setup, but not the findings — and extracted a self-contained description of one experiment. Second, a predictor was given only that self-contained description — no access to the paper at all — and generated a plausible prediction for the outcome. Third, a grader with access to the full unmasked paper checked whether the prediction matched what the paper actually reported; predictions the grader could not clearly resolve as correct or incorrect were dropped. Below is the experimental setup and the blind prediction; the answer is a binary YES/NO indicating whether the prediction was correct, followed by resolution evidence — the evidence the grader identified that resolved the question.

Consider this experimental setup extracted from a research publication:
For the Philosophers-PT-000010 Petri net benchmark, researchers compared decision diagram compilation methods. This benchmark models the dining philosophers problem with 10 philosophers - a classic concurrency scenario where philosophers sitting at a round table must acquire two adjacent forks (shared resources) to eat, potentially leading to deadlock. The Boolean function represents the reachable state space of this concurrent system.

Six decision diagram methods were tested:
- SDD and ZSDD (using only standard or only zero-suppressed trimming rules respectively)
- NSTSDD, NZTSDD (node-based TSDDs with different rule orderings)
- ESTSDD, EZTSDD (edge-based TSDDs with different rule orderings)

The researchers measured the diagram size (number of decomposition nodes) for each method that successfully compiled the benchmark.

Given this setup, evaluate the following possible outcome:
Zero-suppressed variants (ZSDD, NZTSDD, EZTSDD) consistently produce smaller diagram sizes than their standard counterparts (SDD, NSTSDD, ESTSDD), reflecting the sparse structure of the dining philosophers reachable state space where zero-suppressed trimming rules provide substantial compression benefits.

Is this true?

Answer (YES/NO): NO